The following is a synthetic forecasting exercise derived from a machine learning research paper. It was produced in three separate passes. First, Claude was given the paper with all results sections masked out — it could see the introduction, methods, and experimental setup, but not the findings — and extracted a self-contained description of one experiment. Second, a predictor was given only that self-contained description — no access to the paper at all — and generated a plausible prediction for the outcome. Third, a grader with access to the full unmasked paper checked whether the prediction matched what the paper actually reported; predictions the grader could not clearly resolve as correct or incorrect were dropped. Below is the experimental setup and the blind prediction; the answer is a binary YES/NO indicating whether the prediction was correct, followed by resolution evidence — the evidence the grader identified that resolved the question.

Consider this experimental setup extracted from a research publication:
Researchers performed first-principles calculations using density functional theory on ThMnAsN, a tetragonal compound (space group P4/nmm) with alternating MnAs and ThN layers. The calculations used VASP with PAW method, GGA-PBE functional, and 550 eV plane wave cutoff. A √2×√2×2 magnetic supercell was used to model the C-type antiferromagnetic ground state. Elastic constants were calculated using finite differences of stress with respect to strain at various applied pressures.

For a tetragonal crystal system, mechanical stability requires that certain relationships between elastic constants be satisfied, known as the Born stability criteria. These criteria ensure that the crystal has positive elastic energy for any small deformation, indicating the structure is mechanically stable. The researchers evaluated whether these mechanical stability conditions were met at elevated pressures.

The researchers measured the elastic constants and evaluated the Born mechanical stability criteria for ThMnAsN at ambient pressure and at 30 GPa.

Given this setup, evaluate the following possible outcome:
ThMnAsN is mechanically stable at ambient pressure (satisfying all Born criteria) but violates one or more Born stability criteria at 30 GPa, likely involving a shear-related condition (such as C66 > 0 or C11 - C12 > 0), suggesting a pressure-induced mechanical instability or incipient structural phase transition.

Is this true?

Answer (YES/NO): YES